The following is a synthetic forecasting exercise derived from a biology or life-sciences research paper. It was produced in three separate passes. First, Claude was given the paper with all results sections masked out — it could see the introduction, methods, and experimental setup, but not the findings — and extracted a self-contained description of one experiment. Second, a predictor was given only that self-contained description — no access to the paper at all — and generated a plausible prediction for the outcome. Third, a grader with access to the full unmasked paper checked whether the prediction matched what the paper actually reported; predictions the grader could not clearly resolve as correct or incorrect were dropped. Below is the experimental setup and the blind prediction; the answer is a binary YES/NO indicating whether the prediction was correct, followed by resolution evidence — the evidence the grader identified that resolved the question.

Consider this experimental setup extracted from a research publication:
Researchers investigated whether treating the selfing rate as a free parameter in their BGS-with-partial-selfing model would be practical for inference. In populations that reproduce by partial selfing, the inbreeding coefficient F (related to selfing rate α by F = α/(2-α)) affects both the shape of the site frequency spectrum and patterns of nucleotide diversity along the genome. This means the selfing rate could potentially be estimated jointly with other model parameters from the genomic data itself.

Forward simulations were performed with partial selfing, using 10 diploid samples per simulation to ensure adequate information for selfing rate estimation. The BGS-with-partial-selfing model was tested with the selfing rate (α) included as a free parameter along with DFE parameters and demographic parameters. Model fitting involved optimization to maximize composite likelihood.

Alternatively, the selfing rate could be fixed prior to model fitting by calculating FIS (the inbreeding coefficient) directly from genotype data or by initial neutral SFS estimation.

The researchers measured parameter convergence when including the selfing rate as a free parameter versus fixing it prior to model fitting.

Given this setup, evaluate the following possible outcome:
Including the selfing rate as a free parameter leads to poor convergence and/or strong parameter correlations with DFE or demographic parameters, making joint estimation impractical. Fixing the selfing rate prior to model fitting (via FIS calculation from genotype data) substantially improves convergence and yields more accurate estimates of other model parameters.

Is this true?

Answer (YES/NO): YES